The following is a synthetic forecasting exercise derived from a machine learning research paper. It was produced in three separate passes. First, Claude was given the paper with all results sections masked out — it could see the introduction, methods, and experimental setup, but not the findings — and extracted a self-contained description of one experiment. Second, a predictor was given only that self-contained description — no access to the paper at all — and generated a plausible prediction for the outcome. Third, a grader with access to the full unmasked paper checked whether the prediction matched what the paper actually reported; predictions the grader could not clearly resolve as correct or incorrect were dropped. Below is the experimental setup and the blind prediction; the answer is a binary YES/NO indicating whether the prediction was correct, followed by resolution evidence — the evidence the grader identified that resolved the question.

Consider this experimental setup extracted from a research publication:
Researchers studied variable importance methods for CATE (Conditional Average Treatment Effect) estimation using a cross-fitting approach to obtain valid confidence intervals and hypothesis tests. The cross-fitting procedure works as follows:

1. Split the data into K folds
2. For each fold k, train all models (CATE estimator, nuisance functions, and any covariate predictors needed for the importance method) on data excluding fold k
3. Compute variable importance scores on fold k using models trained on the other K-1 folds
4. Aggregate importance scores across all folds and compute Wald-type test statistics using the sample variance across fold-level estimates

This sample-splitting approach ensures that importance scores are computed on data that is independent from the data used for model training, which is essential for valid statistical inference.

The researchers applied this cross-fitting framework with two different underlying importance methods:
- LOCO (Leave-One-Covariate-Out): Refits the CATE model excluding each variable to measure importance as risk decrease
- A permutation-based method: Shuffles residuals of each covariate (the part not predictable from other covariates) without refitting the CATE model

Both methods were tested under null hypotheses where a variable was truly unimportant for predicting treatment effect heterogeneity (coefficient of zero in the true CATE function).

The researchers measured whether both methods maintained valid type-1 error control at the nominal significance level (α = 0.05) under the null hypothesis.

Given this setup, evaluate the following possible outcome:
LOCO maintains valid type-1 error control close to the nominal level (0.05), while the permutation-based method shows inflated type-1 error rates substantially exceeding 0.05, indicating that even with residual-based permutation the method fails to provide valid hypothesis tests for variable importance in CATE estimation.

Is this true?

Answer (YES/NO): NO